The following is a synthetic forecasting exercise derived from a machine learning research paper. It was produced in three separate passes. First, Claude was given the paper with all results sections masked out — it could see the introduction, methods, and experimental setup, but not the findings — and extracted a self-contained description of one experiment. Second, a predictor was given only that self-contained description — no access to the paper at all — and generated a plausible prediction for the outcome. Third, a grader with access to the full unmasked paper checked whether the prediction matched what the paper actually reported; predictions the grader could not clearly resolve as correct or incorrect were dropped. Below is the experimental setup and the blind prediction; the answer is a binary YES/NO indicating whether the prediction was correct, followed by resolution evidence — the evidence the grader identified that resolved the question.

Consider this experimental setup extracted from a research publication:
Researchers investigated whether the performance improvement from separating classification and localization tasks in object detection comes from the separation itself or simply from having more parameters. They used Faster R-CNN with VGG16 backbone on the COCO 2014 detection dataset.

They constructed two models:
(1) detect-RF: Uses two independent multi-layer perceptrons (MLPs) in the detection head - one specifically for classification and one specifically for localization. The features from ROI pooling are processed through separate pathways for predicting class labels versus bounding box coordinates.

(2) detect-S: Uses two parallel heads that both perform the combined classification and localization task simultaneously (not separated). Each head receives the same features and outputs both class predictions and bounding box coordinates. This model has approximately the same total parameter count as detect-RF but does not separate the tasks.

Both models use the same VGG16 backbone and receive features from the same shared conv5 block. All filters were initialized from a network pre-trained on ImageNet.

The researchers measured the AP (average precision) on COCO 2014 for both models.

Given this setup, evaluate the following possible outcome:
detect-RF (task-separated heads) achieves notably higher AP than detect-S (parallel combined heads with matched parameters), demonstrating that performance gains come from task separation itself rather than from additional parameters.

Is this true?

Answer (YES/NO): YES